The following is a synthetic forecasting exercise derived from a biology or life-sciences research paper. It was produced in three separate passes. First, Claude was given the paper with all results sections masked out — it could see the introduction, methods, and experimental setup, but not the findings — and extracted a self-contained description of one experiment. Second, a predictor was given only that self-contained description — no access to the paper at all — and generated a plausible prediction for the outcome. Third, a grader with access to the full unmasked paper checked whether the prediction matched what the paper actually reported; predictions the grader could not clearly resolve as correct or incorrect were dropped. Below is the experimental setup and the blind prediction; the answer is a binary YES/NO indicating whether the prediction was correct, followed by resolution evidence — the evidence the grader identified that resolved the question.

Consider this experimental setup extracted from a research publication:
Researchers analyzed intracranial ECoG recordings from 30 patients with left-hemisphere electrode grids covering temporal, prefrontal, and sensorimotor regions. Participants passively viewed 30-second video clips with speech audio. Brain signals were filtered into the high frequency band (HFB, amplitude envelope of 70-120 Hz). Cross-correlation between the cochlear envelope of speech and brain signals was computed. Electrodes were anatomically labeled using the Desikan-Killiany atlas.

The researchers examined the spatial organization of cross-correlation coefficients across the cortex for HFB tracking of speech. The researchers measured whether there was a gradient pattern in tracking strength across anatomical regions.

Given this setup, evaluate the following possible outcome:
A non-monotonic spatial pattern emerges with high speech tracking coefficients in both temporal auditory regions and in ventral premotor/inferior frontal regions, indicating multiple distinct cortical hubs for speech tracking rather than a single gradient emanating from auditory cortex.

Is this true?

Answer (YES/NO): NO